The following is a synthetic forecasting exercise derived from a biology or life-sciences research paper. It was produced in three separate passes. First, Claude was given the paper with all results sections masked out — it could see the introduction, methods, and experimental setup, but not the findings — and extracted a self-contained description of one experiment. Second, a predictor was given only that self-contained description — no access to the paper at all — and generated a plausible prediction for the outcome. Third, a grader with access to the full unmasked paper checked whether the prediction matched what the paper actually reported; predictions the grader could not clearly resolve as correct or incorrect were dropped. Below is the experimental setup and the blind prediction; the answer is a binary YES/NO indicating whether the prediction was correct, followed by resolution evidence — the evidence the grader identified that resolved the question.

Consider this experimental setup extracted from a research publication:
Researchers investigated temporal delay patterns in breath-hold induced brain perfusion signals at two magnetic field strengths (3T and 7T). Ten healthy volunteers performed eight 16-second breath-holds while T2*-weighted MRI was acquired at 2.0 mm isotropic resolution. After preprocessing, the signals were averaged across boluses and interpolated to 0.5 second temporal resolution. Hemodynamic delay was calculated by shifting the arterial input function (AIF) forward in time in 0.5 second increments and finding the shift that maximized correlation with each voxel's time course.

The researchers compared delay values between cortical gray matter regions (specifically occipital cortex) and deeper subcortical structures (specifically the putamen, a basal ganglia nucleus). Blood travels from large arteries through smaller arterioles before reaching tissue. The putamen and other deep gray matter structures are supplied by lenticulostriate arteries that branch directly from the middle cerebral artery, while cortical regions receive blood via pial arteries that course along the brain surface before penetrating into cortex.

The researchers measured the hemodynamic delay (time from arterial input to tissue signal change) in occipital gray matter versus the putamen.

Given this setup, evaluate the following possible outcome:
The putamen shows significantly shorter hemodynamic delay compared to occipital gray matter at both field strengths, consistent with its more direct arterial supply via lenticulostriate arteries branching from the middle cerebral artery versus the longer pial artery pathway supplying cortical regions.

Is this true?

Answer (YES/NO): NO